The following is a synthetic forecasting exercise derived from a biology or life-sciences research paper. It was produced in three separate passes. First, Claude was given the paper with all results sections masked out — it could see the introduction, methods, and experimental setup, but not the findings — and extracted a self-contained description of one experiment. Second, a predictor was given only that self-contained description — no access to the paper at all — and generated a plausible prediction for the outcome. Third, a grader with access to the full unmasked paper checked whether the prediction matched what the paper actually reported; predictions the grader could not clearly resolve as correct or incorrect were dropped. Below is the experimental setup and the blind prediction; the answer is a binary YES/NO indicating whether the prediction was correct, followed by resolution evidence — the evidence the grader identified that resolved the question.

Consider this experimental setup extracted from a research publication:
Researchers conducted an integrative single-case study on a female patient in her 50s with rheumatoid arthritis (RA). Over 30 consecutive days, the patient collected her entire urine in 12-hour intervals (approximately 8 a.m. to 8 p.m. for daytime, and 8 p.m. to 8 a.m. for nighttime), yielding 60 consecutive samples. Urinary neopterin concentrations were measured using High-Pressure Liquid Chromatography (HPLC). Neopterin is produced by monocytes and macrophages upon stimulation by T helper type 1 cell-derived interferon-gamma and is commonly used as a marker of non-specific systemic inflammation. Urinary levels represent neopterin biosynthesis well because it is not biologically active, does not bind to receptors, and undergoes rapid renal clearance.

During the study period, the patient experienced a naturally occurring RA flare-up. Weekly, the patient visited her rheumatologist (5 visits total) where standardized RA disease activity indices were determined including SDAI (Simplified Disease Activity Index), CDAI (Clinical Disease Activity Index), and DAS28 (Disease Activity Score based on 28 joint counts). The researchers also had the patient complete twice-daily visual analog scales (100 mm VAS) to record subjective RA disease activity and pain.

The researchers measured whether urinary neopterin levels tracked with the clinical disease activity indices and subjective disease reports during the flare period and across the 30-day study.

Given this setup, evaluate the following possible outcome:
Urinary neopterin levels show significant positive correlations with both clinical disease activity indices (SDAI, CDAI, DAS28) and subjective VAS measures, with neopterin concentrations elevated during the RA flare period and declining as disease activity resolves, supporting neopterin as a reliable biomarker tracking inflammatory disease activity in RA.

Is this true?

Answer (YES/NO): NO